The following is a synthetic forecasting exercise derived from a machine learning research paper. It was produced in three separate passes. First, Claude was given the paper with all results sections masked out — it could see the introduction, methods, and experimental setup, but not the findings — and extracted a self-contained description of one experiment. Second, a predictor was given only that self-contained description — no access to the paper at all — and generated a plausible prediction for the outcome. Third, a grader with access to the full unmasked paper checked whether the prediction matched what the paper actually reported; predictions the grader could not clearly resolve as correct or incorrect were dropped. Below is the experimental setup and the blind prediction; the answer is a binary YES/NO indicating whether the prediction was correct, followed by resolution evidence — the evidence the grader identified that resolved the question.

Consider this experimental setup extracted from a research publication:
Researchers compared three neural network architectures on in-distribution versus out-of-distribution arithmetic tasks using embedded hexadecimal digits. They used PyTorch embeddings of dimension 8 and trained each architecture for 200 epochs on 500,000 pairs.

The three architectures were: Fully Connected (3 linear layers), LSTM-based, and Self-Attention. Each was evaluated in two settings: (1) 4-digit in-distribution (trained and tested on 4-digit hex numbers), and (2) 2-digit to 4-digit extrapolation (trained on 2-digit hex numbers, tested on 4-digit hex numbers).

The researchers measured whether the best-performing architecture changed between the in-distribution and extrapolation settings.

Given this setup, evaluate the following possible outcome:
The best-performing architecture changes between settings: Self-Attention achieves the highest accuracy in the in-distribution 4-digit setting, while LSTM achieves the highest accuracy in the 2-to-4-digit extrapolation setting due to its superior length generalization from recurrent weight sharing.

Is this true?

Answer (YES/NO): NO